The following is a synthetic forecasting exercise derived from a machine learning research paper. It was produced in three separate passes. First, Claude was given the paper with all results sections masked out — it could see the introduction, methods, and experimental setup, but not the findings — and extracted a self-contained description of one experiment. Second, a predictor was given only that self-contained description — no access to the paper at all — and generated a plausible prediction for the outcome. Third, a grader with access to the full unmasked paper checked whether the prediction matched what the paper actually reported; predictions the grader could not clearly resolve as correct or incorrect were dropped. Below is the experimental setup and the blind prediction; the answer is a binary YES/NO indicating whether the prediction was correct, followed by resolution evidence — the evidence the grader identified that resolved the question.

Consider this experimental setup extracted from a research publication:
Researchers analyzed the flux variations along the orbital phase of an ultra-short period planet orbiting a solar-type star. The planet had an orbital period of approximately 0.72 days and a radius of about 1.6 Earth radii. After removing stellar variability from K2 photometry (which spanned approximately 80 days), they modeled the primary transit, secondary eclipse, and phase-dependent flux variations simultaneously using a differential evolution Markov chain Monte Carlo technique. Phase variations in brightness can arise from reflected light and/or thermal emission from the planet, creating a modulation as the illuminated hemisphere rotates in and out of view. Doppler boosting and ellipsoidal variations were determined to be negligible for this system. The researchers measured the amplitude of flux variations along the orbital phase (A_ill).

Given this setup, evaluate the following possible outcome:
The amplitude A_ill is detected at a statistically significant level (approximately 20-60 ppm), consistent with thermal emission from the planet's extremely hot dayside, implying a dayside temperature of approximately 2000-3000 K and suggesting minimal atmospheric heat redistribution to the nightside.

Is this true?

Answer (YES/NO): NO